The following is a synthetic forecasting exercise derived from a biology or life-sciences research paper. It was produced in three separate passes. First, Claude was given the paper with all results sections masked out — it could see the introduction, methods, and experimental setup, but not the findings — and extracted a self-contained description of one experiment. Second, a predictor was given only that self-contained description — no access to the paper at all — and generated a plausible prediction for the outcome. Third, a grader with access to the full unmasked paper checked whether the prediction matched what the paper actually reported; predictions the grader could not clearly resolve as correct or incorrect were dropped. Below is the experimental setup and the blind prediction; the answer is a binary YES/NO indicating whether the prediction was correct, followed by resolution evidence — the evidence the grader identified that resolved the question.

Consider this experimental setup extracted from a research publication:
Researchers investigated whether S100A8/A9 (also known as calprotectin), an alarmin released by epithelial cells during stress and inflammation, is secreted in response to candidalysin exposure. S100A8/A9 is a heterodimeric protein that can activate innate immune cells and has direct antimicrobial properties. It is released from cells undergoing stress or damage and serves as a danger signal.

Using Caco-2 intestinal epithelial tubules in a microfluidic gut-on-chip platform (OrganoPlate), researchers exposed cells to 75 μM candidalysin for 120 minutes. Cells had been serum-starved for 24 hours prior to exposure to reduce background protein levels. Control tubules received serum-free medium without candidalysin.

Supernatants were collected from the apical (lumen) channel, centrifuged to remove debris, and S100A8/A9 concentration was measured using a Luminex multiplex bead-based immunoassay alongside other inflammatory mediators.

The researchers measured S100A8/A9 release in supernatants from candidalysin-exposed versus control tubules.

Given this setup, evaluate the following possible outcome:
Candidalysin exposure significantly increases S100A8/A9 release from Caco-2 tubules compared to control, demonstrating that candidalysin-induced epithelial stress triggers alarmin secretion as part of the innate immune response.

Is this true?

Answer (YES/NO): NO